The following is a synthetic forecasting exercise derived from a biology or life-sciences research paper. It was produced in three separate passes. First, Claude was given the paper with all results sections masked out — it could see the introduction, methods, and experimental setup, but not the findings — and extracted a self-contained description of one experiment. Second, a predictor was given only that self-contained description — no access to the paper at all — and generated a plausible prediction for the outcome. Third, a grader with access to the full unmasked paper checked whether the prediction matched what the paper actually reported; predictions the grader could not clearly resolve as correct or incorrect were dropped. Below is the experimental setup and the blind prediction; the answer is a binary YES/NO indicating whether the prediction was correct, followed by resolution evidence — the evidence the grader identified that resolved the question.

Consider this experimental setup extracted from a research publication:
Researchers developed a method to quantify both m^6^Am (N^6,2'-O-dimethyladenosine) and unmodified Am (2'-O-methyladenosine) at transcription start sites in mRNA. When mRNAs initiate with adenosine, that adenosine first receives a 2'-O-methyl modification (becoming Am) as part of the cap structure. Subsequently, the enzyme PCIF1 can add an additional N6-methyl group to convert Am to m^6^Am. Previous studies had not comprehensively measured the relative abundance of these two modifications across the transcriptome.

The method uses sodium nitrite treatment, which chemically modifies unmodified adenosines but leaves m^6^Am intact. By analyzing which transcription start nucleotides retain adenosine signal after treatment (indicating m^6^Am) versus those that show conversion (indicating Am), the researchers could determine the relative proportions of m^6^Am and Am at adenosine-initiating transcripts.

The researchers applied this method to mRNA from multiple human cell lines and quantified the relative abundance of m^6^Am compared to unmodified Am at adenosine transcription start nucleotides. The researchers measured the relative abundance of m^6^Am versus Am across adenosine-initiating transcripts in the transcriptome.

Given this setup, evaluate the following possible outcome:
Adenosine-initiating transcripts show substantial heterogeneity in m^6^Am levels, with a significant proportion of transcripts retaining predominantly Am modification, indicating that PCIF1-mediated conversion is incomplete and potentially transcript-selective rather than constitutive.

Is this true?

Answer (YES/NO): NO